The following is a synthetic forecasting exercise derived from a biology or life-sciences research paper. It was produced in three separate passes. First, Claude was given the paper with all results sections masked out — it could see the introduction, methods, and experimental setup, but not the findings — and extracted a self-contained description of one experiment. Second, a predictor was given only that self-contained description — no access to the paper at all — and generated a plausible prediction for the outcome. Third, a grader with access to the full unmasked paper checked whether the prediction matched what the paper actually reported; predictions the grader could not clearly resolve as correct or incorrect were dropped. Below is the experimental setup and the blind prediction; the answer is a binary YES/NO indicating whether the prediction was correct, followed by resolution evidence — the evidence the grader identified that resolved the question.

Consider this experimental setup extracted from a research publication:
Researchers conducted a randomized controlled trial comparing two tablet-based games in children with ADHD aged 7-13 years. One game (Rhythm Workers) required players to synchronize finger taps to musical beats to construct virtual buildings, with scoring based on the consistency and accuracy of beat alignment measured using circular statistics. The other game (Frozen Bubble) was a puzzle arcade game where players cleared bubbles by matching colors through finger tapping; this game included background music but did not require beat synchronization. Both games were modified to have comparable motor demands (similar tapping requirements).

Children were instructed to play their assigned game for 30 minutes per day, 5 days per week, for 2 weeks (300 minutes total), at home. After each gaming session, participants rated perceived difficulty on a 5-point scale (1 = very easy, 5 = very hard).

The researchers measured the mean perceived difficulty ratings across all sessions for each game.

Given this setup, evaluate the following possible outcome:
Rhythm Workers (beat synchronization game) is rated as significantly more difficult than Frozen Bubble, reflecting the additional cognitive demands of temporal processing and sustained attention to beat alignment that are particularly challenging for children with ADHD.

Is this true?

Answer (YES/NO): YES